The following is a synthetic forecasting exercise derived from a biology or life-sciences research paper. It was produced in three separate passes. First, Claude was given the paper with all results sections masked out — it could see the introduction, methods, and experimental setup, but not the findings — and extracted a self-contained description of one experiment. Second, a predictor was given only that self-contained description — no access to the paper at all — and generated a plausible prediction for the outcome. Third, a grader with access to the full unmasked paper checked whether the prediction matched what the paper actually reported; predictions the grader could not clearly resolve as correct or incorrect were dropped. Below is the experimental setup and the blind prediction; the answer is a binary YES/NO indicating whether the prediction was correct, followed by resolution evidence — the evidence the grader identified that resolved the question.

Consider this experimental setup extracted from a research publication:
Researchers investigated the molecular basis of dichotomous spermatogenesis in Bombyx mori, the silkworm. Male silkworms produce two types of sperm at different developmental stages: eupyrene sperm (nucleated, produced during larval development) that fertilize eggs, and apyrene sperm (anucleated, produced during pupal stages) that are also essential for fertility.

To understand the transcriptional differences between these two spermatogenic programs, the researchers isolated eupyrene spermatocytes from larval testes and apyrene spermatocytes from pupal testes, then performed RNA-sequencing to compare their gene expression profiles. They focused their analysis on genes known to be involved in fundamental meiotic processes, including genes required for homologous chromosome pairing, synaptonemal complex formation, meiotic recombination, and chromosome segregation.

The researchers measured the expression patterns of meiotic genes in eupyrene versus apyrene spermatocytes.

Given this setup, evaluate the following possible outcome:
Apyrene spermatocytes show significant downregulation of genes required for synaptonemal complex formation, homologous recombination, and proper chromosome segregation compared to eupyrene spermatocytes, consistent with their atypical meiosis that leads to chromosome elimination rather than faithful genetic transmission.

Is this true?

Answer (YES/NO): YES